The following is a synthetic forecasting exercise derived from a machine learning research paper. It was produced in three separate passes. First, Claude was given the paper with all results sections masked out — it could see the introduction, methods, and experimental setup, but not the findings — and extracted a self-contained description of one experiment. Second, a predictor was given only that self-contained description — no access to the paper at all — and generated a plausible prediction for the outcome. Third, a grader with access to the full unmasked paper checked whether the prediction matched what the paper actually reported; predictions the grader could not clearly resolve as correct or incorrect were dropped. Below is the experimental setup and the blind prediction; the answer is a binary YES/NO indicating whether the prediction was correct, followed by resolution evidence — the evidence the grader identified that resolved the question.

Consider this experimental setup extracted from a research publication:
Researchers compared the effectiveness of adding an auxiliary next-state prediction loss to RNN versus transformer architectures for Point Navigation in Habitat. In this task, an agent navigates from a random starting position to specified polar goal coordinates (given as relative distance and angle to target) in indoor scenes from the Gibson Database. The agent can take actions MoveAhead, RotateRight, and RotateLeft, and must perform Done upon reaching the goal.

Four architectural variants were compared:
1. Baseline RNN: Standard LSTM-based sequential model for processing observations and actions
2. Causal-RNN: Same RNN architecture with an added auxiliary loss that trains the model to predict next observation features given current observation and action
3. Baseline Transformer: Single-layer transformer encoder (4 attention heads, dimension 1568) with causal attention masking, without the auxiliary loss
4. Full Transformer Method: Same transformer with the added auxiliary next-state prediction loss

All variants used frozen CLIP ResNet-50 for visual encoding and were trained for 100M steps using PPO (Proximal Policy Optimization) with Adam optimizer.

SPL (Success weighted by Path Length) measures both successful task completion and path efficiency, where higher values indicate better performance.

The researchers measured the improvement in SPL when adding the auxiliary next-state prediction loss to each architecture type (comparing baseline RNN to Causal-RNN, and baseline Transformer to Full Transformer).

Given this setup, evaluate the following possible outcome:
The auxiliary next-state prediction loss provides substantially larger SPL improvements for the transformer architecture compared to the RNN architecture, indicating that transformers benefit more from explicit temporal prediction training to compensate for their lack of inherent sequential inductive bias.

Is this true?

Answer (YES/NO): YES